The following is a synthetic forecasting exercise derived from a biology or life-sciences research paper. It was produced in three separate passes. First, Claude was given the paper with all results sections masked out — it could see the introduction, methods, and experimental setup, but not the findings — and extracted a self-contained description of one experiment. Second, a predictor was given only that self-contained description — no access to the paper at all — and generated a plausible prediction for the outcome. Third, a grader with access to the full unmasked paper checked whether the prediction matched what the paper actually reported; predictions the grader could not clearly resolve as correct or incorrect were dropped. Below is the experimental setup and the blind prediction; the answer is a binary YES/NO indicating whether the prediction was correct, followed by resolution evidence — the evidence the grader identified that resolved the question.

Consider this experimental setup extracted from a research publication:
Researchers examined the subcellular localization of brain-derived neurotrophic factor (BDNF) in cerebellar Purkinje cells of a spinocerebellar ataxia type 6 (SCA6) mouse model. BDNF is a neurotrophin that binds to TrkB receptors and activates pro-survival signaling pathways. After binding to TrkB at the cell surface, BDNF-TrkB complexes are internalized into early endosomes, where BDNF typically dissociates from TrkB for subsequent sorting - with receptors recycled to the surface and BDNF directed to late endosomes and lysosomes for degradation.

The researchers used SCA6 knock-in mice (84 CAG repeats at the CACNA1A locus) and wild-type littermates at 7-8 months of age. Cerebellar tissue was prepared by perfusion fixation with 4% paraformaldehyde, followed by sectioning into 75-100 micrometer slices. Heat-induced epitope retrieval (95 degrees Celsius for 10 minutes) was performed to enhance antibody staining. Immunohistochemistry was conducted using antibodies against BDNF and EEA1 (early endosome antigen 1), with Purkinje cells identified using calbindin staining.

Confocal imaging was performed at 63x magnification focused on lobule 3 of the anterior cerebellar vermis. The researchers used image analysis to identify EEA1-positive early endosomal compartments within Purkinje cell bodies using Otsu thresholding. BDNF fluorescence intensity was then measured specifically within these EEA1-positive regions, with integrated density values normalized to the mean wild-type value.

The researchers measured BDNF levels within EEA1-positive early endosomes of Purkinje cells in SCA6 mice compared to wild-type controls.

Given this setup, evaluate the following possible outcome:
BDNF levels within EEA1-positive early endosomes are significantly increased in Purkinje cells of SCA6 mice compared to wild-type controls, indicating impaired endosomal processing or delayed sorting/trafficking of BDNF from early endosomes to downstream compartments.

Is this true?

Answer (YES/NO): YES